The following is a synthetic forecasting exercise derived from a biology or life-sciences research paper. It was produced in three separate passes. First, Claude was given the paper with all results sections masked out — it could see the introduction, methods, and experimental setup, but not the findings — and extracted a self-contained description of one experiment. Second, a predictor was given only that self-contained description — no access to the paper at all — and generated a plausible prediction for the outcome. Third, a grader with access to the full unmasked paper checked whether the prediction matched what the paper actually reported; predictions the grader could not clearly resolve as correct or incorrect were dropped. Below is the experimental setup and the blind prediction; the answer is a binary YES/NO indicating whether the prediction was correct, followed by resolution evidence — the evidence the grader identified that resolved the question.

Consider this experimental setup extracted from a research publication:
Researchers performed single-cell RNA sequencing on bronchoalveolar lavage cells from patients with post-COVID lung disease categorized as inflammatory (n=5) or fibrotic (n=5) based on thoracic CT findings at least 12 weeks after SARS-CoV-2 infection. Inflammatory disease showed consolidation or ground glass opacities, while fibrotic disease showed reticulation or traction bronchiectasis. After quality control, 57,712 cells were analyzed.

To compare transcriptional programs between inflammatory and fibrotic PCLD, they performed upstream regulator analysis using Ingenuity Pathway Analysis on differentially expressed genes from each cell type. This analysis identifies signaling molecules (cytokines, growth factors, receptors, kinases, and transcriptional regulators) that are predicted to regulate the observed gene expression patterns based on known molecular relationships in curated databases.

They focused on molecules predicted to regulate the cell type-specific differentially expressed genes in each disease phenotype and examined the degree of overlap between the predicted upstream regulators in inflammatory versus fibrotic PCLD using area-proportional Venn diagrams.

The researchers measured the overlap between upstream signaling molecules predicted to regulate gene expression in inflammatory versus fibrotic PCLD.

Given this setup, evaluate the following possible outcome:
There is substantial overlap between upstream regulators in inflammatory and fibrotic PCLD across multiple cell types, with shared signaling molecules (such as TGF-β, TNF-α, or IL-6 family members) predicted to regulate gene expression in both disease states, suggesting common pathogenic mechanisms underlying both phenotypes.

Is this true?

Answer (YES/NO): YES